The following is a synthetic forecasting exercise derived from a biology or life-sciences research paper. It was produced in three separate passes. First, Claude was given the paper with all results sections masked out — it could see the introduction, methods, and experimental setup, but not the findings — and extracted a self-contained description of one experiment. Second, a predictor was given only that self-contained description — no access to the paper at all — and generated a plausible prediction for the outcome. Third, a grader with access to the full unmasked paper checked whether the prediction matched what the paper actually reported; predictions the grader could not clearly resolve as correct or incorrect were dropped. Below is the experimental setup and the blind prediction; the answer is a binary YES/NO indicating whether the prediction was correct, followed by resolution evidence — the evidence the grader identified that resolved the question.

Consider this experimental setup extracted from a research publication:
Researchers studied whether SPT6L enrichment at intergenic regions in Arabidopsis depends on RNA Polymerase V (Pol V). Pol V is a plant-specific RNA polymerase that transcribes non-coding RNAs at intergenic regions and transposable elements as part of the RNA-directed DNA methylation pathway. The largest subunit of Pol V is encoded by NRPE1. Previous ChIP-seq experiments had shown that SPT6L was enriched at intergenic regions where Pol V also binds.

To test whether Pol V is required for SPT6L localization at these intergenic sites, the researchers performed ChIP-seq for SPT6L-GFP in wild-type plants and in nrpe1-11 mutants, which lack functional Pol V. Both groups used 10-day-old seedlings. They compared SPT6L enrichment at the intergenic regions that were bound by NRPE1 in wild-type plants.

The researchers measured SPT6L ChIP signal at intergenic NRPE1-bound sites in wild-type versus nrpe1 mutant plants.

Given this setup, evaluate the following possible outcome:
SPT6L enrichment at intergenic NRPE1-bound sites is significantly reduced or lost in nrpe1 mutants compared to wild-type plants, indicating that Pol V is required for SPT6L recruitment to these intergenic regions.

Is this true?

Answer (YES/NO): YES